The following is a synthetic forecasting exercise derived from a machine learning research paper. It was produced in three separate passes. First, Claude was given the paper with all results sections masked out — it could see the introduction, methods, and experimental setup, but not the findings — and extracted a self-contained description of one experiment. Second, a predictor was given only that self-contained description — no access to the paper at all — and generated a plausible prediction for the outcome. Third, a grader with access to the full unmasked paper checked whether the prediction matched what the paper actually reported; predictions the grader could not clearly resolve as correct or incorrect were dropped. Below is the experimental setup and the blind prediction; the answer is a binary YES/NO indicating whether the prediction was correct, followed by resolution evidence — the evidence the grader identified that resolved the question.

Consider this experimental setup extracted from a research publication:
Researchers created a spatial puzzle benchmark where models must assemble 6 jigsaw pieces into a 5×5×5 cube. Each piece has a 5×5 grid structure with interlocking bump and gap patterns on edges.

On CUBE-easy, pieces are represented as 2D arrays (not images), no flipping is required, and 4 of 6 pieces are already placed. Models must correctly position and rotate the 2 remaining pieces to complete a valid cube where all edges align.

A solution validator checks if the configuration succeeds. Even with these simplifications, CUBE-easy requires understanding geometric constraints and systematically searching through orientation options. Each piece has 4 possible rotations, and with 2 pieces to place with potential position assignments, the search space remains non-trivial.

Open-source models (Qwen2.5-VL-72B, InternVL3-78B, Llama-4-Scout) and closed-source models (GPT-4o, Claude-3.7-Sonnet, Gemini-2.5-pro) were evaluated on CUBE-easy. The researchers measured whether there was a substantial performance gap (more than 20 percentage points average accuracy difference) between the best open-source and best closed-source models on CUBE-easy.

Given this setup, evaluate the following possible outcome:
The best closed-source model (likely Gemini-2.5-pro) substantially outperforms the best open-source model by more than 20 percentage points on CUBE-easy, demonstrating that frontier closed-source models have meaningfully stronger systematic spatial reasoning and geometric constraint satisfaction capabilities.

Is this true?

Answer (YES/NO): YES